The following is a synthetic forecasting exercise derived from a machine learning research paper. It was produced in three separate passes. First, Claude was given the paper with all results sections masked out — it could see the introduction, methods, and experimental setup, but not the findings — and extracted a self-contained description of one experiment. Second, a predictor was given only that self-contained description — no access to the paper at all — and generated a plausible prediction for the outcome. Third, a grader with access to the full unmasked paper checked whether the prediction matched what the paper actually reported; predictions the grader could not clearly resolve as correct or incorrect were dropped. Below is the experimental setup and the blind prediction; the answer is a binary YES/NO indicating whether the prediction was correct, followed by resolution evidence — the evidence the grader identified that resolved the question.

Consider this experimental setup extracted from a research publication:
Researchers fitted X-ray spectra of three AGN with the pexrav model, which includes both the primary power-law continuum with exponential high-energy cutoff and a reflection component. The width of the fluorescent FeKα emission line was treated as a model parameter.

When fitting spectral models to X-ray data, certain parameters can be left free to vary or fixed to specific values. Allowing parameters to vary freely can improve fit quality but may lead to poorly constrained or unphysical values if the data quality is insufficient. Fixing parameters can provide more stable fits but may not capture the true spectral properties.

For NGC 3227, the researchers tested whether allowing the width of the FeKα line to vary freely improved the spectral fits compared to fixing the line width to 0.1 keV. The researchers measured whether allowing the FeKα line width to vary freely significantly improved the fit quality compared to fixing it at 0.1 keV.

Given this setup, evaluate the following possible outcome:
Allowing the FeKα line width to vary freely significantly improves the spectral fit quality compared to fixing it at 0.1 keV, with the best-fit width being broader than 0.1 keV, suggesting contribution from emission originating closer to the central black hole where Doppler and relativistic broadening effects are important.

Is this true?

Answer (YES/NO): NO